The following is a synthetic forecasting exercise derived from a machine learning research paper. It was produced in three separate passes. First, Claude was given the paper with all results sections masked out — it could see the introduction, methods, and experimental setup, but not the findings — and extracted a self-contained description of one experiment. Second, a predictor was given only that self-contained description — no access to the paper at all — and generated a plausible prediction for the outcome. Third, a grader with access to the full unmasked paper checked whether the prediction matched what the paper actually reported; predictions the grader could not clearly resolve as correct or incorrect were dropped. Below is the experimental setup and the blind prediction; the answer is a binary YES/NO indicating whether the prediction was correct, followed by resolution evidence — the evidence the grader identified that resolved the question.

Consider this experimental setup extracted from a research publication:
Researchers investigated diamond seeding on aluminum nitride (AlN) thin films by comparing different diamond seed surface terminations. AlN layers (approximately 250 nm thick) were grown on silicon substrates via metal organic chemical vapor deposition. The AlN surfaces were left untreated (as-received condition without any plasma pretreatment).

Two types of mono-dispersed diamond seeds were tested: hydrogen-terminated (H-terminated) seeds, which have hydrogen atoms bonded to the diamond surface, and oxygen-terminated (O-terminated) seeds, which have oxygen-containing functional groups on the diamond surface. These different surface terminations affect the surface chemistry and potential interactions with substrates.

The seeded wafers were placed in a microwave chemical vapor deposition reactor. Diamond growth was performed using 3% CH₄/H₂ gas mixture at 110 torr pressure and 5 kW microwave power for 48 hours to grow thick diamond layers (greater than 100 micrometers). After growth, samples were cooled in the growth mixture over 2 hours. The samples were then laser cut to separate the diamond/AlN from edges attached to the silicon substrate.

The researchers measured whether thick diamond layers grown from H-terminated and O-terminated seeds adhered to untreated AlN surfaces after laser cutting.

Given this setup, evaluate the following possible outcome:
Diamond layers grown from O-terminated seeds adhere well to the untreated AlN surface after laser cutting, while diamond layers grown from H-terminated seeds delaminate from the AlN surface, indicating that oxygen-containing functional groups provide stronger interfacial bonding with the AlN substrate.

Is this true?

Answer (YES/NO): NO